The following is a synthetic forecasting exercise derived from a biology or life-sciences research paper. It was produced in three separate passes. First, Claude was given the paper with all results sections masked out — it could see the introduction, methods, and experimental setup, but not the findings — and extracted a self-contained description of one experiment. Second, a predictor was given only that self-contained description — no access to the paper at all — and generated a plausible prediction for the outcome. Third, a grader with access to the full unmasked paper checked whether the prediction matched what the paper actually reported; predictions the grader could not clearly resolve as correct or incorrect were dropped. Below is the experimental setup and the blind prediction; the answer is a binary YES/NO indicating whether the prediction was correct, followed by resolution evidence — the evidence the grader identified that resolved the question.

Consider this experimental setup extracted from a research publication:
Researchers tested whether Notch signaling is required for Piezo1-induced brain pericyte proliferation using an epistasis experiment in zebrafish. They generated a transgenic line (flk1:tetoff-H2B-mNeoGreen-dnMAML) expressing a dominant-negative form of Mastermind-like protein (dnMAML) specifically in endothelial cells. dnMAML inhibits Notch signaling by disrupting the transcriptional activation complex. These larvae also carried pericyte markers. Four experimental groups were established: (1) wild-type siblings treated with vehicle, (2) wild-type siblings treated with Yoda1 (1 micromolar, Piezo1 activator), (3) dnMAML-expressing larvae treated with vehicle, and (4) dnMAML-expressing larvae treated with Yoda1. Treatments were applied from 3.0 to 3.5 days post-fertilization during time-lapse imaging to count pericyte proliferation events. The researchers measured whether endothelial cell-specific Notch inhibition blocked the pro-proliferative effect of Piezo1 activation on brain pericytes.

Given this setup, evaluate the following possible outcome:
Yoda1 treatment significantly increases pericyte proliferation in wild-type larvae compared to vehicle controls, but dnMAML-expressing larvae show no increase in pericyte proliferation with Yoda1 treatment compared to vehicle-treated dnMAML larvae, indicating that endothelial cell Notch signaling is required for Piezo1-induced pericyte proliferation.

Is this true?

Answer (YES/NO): YES